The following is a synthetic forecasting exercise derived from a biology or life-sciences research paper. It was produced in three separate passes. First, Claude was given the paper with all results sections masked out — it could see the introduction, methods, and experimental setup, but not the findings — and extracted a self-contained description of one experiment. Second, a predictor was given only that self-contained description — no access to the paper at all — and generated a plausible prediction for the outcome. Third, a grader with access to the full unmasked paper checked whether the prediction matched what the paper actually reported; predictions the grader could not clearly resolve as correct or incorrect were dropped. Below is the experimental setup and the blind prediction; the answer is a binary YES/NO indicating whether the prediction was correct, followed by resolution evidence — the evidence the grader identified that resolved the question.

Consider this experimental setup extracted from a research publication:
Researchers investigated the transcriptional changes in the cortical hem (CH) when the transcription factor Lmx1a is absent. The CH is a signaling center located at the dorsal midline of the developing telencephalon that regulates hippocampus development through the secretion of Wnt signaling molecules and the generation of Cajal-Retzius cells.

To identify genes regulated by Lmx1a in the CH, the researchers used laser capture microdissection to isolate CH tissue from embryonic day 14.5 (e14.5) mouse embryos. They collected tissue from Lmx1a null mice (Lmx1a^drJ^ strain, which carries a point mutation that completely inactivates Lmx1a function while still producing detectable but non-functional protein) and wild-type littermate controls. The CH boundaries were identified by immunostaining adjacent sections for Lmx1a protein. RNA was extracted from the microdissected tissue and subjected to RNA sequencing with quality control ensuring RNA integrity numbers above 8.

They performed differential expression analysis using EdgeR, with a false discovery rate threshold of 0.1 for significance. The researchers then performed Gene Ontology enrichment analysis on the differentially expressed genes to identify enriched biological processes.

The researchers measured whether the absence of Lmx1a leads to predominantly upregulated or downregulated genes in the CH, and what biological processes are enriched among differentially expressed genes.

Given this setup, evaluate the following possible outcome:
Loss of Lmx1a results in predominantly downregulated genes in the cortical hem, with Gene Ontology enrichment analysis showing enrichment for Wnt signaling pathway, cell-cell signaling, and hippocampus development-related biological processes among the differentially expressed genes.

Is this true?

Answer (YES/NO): NO